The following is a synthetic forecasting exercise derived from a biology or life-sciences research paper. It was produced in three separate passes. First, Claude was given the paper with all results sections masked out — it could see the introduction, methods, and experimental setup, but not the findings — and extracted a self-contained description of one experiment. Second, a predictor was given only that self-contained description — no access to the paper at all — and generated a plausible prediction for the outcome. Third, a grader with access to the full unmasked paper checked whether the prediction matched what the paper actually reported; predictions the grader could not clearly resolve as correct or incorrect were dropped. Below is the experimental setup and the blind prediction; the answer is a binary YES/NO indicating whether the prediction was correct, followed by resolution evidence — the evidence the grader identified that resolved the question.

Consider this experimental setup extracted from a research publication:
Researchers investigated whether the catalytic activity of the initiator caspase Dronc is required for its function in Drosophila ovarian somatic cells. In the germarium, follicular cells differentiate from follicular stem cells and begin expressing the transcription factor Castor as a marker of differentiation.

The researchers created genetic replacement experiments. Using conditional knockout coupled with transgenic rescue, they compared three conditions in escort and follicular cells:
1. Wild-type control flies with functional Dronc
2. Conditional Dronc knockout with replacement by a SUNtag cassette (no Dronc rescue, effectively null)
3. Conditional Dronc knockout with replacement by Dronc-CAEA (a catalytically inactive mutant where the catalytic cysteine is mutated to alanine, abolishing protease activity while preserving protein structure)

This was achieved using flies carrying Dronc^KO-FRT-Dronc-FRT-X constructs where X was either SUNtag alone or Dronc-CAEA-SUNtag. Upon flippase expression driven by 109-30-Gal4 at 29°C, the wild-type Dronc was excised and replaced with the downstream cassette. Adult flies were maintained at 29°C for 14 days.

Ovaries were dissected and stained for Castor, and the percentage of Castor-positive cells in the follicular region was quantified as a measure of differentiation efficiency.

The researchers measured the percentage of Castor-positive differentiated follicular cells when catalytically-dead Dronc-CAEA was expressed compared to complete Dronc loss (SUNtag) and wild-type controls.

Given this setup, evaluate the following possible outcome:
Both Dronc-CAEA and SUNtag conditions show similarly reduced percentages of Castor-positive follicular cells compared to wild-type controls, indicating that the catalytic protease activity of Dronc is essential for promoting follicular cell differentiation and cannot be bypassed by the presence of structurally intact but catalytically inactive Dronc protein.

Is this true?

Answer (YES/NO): YES